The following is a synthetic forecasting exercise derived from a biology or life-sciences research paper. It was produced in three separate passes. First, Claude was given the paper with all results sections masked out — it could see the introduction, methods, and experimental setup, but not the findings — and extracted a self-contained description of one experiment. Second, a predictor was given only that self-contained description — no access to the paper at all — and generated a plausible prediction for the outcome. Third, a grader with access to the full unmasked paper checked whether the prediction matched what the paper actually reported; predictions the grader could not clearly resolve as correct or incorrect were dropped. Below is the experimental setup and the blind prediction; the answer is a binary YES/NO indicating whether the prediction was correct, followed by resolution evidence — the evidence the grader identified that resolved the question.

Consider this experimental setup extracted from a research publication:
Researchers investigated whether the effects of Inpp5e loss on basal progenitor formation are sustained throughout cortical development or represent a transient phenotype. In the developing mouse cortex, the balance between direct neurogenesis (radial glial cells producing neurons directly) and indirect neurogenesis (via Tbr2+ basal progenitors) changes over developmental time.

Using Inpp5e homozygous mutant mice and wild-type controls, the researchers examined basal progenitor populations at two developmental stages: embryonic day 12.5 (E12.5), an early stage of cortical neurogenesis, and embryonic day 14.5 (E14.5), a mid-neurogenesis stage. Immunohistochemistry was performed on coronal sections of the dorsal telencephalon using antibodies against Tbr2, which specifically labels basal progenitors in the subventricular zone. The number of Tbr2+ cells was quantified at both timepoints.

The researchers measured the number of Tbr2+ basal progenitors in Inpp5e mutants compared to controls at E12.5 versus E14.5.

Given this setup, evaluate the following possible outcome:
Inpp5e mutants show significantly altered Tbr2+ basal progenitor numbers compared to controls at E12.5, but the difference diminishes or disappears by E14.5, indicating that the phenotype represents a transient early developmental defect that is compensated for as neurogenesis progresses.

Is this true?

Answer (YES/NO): YES